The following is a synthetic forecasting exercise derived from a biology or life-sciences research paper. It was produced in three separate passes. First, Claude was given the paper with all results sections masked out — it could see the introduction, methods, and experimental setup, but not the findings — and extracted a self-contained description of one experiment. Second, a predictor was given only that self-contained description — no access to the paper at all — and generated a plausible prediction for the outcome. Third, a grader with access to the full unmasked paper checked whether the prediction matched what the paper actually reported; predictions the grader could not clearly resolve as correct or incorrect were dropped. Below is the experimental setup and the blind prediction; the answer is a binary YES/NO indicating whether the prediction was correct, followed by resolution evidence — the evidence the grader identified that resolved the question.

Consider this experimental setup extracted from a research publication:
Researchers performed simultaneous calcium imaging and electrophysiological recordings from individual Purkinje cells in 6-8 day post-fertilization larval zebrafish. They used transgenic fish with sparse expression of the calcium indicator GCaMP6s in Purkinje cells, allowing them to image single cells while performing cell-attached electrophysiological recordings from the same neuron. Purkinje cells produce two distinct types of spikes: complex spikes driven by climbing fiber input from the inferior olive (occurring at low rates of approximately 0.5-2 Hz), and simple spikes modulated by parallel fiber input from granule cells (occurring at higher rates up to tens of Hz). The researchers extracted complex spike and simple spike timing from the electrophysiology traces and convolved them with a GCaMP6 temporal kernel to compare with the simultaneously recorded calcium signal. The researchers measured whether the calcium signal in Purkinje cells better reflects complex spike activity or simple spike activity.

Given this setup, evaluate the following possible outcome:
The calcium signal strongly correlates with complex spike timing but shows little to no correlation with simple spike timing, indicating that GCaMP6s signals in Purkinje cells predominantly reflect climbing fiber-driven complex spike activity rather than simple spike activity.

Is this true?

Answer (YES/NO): NO